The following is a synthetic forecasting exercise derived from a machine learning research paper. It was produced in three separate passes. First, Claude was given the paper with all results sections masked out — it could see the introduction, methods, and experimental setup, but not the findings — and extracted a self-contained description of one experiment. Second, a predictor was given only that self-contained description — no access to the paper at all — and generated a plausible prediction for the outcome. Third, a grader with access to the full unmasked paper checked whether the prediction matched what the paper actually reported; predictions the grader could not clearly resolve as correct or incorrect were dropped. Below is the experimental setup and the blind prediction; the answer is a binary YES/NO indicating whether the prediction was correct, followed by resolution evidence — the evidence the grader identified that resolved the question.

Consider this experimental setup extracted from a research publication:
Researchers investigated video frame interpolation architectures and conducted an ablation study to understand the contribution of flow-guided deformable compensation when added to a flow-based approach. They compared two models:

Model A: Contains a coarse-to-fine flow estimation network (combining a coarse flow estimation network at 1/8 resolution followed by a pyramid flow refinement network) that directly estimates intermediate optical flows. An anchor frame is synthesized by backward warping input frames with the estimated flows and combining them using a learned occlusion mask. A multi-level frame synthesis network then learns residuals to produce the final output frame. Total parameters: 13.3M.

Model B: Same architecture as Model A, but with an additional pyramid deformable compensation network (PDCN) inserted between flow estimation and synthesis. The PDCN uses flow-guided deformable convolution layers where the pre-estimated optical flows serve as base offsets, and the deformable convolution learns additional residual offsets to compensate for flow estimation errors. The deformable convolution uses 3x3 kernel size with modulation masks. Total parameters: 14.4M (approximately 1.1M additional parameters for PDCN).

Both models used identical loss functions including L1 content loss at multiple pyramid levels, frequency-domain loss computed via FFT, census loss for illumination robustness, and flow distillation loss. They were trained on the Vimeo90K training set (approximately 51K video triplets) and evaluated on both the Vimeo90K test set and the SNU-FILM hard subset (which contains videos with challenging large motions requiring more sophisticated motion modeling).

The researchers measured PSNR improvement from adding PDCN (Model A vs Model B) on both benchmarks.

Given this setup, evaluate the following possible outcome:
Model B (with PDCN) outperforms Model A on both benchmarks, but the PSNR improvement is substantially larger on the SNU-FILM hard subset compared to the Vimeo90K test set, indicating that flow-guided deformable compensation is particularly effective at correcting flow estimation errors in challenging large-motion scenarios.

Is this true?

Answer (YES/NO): NO